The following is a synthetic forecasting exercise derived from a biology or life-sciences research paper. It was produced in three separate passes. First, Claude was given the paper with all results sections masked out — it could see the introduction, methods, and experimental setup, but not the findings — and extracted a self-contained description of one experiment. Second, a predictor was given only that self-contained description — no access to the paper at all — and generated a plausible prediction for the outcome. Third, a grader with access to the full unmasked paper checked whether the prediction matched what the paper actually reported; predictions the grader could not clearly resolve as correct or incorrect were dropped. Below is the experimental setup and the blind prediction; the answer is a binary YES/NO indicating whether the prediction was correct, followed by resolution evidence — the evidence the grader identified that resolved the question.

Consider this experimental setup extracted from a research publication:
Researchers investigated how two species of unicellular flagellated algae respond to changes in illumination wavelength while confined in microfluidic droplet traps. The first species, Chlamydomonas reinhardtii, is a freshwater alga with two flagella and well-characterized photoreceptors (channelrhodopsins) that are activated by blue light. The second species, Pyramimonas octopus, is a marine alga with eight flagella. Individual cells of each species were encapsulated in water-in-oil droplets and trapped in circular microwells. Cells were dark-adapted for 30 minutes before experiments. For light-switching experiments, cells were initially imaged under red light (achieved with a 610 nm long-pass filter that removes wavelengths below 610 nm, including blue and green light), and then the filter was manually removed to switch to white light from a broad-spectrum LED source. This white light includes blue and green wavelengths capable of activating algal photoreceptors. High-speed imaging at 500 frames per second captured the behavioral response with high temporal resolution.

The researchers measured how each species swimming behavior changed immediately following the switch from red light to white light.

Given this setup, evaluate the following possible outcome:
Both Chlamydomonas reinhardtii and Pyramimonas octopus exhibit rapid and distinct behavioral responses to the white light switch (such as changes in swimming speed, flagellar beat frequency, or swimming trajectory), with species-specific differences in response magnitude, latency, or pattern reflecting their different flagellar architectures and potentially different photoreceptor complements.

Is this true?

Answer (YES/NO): YES